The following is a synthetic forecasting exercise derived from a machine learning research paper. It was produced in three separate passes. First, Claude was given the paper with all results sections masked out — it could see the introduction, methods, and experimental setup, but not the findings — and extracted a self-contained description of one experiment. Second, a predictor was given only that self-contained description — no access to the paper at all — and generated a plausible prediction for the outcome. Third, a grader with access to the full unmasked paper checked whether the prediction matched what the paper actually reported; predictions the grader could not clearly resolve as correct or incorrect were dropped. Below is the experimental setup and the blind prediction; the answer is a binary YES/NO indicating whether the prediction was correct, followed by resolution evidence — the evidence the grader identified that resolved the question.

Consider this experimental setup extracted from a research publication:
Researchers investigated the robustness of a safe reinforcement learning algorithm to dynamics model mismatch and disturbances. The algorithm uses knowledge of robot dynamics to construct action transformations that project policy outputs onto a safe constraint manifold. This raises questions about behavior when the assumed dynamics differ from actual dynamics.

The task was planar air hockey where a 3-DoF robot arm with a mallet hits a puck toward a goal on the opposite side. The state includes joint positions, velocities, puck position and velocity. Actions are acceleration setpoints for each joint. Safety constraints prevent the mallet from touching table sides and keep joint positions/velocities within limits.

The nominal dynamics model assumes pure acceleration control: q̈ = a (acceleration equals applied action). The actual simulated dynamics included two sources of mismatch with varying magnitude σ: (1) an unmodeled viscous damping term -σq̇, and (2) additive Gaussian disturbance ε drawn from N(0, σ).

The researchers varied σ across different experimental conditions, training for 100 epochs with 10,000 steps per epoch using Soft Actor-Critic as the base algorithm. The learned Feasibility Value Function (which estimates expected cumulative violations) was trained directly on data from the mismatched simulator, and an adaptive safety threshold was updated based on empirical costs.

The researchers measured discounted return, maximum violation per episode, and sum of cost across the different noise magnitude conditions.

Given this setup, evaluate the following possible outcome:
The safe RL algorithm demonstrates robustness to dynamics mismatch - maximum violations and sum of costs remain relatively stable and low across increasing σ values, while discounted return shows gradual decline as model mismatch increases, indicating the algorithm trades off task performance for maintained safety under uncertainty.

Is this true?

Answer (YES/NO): YES